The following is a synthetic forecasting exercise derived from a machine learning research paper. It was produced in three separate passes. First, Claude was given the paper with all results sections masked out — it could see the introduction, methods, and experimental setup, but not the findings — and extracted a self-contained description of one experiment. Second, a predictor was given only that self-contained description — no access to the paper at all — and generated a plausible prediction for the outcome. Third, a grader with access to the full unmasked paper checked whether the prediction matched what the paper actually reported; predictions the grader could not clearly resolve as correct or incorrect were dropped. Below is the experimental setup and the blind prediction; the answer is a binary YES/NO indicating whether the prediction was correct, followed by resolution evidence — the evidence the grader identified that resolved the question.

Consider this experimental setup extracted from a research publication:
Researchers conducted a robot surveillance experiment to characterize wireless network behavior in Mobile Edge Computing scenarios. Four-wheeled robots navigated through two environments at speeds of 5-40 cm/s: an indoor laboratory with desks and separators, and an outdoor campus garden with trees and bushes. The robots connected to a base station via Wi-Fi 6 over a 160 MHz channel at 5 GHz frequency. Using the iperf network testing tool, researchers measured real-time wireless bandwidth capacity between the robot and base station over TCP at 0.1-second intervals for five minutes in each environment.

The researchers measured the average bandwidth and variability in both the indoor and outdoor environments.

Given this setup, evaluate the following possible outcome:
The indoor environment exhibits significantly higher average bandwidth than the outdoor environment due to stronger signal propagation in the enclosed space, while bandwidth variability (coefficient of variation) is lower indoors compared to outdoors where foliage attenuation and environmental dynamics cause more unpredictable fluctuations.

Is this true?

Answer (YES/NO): YES